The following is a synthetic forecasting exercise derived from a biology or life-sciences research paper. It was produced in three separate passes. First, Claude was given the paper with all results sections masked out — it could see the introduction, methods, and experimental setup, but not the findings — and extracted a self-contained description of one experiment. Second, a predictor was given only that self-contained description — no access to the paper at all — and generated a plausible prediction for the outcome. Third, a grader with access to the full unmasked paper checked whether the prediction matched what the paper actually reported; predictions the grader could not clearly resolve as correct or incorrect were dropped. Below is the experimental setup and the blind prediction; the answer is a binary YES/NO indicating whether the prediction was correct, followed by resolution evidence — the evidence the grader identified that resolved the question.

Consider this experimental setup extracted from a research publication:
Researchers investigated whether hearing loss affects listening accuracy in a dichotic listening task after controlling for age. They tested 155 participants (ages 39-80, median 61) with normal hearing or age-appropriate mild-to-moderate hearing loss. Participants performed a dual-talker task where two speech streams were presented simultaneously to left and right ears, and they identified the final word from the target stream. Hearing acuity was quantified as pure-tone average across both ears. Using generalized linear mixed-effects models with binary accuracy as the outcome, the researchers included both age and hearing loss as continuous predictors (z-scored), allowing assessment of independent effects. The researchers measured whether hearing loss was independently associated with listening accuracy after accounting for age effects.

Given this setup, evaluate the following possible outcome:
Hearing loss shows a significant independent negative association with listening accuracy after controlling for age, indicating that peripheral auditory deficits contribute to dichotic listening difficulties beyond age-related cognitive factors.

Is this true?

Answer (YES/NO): YES